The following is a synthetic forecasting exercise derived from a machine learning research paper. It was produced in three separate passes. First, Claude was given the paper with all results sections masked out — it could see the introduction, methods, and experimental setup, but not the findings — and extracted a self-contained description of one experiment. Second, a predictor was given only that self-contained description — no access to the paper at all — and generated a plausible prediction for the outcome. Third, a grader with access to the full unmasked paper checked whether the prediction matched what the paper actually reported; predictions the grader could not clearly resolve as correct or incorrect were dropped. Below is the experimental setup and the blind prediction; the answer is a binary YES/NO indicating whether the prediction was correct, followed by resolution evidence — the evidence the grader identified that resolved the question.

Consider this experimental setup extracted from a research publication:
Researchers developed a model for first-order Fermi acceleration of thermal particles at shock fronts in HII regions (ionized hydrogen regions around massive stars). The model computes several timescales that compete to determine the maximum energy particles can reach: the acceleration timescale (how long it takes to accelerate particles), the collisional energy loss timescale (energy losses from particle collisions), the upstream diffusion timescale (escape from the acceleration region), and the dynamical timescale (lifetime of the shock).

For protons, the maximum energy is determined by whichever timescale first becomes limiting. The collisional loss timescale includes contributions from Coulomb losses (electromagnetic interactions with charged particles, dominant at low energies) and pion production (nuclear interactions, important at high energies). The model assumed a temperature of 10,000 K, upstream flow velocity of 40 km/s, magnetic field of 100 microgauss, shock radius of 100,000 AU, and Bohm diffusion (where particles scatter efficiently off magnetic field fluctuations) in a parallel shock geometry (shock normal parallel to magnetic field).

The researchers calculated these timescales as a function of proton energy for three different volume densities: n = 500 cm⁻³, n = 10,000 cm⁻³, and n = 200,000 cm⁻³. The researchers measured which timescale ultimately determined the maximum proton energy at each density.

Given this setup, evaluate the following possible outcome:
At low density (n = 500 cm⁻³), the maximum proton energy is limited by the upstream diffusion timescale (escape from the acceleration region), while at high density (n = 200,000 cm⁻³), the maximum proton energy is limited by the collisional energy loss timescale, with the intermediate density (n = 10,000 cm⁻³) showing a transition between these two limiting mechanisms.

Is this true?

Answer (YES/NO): NO